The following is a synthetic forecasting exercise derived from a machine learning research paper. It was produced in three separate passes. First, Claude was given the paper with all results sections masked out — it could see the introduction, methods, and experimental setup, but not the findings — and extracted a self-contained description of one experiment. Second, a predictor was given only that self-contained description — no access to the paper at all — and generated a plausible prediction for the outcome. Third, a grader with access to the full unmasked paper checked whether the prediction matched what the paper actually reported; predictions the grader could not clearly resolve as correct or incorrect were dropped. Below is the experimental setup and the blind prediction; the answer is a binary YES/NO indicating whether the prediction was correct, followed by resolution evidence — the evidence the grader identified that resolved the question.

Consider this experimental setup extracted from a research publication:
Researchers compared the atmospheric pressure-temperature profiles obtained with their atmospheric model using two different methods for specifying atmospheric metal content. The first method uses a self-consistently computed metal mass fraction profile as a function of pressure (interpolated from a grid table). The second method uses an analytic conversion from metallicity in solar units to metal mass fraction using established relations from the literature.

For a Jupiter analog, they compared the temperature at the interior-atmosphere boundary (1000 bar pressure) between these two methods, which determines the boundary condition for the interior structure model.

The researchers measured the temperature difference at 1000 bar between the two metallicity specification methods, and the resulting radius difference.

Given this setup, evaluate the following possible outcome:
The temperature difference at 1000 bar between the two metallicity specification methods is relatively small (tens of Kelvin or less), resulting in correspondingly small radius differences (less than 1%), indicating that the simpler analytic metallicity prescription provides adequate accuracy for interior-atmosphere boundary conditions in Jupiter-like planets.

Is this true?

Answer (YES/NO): YES